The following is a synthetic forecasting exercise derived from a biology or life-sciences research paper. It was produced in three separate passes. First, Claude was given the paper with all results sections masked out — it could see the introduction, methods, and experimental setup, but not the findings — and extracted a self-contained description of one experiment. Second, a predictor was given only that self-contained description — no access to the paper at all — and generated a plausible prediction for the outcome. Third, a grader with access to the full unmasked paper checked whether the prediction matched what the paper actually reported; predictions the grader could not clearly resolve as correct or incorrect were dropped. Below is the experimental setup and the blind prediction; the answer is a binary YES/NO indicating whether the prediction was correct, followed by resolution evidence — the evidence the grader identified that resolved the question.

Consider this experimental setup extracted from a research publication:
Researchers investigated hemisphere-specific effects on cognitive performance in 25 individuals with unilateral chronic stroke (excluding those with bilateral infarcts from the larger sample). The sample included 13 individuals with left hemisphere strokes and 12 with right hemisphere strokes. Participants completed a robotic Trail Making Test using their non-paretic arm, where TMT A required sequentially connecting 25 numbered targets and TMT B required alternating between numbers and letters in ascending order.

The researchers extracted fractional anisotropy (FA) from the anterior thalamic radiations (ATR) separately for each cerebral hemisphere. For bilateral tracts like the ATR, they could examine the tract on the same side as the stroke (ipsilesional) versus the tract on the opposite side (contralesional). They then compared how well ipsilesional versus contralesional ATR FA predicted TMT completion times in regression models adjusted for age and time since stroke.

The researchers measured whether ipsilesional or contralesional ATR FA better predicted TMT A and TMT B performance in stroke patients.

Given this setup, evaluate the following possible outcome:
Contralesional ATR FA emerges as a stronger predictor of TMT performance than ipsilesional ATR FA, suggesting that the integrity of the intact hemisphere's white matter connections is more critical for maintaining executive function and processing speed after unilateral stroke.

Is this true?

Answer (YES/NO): NO